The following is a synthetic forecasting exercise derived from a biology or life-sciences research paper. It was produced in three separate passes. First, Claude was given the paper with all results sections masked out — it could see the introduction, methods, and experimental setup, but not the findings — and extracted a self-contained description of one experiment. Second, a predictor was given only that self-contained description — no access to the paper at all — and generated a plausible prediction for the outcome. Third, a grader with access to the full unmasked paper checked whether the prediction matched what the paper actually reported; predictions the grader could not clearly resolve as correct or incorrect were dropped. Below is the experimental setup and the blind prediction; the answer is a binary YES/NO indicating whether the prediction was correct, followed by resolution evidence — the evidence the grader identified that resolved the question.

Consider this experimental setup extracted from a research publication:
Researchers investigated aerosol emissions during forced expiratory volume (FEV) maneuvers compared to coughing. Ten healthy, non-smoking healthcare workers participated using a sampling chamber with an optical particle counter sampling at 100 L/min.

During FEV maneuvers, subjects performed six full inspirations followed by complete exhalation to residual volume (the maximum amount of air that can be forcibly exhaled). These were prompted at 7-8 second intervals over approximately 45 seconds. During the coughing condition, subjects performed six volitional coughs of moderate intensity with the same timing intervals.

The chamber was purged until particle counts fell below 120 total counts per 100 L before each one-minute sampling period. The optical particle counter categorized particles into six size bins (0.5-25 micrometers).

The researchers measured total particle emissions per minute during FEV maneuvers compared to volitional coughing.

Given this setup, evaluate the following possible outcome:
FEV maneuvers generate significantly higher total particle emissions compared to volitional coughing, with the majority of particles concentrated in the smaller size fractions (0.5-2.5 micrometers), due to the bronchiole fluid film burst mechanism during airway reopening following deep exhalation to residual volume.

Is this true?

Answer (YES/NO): NO